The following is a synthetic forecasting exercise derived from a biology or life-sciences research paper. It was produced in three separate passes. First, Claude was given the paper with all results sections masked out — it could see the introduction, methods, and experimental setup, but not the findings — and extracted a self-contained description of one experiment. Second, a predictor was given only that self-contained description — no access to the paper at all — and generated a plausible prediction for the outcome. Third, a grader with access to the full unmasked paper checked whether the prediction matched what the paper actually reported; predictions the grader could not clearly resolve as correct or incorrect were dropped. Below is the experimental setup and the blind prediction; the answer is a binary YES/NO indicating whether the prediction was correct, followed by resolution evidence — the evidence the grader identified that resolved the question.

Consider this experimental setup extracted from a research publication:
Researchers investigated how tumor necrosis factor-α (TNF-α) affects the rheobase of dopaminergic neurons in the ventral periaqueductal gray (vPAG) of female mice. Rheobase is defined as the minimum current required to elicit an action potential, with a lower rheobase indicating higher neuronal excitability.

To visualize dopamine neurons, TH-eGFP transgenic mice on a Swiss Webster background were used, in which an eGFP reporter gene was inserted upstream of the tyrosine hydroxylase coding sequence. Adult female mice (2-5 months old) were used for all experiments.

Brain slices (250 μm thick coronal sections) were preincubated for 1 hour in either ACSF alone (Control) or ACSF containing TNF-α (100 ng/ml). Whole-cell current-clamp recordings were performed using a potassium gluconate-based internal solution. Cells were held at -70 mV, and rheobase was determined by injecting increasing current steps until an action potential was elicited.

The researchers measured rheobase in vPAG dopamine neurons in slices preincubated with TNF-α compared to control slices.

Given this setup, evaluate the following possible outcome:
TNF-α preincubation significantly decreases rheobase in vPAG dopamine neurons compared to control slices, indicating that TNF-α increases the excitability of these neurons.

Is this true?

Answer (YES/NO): NO